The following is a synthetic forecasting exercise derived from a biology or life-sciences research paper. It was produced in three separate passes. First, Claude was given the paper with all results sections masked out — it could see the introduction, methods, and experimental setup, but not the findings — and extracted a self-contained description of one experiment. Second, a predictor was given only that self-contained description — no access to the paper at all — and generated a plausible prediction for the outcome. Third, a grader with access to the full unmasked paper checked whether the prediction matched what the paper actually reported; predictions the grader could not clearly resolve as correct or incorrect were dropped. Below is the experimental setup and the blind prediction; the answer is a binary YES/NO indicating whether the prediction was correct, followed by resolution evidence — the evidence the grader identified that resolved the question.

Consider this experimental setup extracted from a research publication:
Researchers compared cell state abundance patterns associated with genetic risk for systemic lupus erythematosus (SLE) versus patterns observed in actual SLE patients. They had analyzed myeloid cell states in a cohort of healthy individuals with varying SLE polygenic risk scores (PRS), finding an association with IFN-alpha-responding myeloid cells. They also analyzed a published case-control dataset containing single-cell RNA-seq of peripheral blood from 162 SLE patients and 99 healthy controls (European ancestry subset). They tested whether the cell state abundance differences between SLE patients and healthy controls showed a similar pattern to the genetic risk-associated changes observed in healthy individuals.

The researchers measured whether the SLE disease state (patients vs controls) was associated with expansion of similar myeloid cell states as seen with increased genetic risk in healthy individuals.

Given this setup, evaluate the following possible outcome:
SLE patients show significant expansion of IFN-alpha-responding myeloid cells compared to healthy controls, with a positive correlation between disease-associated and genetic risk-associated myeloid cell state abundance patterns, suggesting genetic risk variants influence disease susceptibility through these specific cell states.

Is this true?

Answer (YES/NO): YES